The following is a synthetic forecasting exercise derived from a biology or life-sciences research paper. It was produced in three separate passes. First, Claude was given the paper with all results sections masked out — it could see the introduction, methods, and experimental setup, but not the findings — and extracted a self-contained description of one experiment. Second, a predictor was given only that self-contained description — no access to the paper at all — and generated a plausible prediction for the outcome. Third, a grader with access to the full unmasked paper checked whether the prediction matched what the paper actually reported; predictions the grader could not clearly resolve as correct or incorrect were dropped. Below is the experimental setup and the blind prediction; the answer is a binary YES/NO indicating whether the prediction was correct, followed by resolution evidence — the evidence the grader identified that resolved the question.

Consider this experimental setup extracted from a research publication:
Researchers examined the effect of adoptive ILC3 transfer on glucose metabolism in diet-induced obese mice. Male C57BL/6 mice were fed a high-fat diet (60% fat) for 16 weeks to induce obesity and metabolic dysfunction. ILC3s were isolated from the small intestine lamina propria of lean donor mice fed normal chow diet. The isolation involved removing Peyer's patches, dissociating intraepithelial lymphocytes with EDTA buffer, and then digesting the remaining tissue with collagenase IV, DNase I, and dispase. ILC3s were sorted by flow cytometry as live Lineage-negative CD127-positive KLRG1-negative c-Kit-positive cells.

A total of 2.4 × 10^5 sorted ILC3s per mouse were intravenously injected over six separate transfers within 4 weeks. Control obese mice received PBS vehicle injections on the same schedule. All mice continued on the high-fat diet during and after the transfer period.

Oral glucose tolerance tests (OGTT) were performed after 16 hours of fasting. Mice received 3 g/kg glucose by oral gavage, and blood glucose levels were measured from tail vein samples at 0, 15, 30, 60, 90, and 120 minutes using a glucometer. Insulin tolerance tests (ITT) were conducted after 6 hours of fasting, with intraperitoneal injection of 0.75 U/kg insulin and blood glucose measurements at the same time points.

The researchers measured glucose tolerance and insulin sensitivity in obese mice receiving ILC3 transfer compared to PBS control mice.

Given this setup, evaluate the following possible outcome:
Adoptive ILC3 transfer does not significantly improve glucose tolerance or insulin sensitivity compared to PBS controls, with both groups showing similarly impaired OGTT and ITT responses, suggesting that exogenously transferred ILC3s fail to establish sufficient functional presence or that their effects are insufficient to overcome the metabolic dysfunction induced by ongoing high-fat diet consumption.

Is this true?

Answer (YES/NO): NO